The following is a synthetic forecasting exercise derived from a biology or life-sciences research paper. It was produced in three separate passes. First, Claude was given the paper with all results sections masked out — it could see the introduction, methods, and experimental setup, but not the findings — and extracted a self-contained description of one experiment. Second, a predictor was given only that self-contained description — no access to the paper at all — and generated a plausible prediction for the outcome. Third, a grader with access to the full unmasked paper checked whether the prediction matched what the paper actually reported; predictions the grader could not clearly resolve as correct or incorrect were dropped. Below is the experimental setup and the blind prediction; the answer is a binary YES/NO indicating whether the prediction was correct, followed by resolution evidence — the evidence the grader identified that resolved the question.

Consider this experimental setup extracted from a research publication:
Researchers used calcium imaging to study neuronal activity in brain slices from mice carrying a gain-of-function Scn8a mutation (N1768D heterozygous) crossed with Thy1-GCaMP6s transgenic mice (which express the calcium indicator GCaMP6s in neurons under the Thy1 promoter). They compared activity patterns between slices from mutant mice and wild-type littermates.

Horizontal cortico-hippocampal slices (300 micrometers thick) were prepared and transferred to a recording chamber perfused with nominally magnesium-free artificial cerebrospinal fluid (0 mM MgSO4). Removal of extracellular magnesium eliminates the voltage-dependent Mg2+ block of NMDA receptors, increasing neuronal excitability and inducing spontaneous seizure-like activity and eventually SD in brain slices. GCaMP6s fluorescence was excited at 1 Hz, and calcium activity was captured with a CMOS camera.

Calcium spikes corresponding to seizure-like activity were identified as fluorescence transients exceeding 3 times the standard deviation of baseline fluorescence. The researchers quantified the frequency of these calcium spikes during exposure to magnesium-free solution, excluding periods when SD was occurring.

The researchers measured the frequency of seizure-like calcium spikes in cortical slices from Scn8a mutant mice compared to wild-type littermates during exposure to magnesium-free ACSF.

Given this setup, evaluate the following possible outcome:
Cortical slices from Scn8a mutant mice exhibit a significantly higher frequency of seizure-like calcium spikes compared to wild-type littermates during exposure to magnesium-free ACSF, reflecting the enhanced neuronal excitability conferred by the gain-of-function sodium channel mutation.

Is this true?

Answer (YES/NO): NO